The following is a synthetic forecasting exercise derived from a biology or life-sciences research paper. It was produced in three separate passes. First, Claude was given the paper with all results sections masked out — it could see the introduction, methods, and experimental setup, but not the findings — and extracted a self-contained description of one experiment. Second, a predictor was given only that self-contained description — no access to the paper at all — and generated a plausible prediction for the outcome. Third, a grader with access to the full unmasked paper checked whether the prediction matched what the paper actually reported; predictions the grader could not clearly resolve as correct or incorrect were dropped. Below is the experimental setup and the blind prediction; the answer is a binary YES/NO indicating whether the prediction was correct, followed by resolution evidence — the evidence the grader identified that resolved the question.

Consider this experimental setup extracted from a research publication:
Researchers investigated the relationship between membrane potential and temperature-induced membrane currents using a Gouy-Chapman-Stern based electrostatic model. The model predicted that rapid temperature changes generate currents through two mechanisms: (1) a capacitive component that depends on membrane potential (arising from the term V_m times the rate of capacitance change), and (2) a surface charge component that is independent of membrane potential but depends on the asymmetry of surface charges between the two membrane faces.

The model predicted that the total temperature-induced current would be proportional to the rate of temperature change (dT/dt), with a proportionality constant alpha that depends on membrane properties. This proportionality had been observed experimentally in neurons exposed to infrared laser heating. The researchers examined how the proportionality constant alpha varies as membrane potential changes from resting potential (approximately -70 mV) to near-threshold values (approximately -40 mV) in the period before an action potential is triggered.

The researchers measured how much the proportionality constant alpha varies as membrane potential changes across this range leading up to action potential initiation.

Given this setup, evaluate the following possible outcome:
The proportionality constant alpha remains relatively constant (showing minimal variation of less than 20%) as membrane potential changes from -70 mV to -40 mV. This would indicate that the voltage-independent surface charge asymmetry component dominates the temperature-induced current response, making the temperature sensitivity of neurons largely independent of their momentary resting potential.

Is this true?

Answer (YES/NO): YES